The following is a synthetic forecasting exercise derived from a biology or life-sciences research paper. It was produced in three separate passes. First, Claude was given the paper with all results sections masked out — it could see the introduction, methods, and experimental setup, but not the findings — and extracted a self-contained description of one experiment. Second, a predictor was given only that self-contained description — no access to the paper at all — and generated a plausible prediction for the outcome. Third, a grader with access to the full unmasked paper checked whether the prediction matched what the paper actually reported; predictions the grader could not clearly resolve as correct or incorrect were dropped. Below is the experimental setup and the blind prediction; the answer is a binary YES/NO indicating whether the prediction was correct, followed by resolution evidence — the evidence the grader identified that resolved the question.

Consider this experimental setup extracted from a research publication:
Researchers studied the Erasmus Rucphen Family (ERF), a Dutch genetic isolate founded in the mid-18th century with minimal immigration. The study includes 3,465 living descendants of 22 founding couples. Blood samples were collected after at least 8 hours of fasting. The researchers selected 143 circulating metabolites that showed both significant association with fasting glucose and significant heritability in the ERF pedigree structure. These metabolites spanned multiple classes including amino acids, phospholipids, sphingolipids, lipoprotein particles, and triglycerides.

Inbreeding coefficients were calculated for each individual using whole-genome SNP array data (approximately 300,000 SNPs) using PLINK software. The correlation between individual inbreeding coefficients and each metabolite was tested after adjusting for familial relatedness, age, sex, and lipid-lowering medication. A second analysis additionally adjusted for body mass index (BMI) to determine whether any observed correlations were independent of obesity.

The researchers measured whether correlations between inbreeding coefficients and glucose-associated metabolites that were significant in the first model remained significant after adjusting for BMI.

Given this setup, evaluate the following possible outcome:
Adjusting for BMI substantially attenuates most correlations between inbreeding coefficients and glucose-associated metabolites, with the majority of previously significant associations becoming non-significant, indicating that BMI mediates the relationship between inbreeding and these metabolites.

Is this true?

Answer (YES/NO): NO